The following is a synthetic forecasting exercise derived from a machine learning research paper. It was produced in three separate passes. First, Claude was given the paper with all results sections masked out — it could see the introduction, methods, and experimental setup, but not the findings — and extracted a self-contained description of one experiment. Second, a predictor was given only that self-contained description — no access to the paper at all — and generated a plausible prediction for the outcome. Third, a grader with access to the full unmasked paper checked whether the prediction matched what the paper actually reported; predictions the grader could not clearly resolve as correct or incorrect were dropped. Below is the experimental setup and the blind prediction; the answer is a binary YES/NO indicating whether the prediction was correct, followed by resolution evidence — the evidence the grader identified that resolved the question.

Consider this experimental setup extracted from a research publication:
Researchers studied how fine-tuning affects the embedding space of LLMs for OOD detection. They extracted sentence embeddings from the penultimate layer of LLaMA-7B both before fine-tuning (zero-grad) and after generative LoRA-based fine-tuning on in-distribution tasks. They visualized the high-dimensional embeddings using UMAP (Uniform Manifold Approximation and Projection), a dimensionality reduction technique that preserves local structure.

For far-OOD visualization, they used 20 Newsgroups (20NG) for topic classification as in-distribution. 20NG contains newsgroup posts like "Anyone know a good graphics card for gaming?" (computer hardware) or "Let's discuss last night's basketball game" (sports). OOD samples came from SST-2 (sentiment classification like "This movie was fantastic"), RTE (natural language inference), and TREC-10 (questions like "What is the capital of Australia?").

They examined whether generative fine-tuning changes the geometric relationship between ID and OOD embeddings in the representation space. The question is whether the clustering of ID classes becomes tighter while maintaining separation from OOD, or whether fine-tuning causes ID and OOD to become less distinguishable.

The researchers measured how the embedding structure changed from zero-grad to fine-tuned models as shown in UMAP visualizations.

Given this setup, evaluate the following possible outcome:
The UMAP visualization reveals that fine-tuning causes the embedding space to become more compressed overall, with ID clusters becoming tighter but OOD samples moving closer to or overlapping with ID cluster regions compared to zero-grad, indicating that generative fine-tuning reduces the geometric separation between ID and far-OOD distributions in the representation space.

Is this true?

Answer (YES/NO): NO